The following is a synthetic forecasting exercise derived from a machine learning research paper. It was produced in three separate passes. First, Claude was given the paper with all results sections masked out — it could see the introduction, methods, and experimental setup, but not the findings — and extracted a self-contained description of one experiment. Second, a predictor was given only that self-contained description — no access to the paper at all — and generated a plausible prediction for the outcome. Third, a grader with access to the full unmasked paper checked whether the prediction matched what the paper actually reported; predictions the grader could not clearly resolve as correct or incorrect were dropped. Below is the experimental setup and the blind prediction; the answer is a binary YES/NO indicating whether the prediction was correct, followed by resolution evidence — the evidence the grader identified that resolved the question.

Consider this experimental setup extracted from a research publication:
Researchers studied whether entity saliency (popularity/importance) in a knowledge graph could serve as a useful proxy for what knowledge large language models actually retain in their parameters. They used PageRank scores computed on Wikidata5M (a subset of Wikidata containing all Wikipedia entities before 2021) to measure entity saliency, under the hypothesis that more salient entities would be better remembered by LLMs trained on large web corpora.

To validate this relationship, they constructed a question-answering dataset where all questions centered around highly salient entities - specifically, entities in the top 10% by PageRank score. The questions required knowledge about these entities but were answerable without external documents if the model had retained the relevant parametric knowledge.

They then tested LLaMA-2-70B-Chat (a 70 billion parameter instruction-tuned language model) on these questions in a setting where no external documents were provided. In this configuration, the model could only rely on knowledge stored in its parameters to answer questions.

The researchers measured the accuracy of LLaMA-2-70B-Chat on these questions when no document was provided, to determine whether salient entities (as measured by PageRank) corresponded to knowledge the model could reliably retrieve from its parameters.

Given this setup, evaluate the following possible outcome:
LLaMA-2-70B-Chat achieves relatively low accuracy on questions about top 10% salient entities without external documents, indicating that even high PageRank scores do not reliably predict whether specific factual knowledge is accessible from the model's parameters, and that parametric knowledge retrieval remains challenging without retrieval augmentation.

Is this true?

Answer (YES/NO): NO